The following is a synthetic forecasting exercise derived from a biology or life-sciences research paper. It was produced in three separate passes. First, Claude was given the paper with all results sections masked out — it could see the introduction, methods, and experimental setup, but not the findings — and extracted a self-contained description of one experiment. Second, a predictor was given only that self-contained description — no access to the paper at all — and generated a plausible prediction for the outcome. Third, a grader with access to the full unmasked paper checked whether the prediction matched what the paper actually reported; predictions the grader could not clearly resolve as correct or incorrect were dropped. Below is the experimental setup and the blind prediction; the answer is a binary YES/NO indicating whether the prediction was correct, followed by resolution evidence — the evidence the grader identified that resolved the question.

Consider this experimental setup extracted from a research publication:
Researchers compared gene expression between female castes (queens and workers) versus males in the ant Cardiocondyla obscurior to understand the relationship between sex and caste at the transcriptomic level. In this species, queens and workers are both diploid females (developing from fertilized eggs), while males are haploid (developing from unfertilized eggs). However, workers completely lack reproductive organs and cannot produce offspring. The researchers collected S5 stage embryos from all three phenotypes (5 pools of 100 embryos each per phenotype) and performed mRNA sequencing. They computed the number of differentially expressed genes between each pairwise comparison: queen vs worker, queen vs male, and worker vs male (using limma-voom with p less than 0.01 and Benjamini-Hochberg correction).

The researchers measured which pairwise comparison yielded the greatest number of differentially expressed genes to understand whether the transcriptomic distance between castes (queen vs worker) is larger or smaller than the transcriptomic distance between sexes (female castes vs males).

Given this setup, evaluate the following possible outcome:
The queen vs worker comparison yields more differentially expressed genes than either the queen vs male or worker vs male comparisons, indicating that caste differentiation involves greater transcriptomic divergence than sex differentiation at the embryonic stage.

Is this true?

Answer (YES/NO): YES